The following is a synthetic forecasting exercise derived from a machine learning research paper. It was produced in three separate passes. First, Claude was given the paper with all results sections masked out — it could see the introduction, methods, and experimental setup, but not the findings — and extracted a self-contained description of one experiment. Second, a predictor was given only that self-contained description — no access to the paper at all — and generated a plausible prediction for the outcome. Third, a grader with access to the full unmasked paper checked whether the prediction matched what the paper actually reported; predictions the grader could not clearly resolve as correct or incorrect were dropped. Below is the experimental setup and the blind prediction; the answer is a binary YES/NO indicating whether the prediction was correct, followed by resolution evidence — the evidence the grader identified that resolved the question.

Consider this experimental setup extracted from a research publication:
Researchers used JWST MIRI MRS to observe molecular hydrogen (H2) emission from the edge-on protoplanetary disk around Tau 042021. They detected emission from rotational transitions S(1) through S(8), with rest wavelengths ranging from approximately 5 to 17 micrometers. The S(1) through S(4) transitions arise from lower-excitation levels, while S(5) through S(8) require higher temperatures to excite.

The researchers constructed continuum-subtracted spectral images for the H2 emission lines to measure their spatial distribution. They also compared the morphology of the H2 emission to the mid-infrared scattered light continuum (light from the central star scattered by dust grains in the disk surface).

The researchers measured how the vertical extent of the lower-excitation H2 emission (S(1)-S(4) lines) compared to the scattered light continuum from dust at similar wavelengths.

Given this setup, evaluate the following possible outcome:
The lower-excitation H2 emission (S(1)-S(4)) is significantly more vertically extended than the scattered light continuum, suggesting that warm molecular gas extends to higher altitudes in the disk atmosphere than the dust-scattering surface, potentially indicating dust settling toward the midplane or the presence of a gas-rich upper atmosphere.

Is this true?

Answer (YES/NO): YES